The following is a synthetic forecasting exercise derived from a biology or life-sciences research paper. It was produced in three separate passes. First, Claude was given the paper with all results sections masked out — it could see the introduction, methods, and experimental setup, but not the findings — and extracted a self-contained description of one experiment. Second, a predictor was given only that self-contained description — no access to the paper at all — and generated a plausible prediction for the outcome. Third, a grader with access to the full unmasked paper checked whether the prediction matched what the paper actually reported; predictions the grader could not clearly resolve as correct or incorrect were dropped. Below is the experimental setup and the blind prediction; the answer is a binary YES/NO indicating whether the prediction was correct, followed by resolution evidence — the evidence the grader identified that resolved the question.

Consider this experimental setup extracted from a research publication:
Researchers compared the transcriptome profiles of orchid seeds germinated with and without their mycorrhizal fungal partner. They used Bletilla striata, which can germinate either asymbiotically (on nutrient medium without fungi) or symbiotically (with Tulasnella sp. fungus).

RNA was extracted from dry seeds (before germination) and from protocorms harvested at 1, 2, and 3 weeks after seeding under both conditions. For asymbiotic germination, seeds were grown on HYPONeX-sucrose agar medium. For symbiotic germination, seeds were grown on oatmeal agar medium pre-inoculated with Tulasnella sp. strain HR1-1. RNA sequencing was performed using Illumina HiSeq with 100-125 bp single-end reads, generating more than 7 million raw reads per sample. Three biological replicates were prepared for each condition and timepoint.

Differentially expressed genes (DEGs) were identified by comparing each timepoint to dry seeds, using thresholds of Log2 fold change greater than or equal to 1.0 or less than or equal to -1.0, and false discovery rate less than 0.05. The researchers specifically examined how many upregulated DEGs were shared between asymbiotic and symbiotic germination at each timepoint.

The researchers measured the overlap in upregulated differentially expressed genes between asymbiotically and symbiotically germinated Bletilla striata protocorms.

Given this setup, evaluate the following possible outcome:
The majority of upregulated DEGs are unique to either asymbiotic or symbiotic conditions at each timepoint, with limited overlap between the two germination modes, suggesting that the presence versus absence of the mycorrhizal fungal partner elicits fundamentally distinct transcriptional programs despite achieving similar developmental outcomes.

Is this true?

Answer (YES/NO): NO